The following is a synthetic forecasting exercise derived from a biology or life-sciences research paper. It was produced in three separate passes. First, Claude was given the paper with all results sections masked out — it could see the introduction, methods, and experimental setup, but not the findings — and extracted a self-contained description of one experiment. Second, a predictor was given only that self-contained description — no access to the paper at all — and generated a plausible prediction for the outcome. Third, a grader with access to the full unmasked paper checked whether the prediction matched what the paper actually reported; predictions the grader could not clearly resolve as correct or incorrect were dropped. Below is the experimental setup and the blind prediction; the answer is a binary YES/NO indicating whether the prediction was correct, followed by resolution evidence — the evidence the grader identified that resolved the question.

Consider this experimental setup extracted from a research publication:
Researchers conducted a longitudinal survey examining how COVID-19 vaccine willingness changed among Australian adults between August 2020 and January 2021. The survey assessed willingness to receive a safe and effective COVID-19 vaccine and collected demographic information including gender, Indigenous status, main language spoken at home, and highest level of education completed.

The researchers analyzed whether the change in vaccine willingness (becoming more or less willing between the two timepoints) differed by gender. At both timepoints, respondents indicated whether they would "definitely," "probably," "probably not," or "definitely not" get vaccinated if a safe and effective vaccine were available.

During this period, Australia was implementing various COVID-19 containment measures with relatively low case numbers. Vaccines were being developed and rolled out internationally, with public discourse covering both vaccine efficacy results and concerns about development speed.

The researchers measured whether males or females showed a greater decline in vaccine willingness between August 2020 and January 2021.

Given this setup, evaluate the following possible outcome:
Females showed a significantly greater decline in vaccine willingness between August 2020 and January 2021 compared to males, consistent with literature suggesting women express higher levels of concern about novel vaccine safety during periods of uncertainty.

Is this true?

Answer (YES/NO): YES